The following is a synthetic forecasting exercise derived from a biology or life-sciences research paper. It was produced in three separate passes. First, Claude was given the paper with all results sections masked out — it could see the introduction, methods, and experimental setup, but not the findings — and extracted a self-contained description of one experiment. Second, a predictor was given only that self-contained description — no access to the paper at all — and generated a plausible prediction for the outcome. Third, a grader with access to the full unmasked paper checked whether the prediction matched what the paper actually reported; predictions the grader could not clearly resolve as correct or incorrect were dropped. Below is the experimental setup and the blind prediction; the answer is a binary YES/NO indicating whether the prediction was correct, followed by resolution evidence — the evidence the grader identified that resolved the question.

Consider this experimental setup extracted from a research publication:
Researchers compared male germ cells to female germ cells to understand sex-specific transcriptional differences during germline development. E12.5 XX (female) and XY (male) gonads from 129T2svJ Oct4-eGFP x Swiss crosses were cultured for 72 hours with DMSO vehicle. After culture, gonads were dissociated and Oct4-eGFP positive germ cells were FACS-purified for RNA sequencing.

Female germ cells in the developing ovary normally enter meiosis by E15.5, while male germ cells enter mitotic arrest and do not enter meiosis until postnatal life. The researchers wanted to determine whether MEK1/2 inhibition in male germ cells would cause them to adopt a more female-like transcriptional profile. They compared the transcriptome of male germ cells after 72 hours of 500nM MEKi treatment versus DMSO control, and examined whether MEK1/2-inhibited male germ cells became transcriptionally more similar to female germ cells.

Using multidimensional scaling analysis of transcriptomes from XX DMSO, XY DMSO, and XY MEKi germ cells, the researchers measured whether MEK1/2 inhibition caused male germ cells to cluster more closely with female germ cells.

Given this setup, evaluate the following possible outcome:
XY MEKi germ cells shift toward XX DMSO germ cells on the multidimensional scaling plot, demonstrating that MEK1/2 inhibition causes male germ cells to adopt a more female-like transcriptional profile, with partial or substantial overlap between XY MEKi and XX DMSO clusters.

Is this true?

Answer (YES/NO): NO